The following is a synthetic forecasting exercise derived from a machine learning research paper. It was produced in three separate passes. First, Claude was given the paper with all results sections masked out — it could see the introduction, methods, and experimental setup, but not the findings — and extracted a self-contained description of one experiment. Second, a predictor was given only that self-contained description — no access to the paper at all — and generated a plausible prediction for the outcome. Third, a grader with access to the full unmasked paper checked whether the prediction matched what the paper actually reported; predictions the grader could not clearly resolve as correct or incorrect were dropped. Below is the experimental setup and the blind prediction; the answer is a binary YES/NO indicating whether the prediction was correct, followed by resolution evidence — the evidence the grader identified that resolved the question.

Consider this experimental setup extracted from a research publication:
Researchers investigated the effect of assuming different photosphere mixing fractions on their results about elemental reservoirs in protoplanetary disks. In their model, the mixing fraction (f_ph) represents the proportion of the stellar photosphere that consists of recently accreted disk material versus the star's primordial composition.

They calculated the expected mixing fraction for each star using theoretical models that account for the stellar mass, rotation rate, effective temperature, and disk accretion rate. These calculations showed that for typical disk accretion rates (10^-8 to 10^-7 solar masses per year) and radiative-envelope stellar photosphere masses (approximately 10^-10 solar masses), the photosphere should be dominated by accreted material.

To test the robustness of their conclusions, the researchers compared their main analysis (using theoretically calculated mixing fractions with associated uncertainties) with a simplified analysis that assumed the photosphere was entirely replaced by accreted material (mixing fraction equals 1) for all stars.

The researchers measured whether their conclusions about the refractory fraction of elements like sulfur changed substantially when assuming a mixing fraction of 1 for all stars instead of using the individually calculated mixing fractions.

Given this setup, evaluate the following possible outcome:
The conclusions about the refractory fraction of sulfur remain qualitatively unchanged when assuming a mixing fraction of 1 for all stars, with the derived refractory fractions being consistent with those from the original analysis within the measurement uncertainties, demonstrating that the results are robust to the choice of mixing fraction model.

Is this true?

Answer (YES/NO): YES